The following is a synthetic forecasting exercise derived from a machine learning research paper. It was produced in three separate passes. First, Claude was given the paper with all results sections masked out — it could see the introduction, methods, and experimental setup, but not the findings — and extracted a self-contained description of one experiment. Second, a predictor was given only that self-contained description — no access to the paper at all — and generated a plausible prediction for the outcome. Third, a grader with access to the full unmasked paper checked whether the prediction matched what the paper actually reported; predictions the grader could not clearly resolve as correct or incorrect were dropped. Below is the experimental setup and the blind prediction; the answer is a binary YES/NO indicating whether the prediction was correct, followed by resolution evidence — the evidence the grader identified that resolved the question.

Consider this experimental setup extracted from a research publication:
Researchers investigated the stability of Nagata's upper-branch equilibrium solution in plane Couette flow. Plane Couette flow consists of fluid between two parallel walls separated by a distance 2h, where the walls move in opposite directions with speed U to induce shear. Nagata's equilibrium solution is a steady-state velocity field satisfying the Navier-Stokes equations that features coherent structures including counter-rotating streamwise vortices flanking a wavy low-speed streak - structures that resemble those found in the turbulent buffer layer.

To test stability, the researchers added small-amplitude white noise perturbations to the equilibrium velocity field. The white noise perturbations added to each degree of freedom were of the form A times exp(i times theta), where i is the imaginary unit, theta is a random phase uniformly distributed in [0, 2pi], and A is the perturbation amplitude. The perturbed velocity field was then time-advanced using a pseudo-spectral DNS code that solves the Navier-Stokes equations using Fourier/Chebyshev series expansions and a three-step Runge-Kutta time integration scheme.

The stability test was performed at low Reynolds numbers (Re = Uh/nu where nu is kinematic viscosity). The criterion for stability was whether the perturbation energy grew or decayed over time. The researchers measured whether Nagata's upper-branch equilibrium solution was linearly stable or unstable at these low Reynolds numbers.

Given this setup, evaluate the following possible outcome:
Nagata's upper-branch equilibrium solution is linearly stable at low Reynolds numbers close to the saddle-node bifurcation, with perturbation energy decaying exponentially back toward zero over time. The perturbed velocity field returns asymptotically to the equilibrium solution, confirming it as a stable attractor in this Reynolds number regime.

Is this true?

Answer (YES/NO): YES